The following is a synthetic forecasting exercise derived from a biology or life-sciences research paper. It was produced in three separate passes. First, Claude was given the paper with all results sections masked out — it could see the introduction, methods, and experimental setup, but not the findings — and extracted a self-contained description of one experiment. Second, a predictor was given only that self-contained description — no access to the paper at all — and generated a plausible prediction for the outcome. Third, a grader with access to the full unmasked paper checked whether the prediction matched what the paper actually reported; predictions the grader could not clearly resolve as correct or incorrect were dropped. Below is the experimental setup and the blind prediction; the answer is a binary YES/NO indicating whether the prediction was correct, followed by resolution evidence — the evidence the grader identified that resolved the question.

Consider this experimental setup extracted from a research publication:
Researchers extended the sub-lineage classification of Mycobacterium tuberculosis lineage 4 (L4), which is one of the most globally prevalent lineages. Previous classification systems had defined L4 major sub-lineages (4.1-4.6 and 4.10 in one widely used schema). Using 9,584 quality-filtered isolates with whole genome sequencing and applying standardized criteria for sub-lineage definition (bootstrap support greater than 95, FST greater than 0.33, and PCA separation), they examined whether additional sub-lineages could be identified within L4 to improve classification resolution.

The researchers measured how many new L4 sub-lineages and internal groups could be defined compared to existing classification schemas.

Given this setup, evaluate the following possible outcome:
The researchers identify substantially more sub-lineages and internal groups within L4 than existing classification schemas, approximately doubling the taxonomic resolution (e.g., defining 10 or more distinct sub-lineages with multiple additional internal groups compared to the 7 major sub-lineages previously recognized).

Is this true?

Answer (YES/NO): YES